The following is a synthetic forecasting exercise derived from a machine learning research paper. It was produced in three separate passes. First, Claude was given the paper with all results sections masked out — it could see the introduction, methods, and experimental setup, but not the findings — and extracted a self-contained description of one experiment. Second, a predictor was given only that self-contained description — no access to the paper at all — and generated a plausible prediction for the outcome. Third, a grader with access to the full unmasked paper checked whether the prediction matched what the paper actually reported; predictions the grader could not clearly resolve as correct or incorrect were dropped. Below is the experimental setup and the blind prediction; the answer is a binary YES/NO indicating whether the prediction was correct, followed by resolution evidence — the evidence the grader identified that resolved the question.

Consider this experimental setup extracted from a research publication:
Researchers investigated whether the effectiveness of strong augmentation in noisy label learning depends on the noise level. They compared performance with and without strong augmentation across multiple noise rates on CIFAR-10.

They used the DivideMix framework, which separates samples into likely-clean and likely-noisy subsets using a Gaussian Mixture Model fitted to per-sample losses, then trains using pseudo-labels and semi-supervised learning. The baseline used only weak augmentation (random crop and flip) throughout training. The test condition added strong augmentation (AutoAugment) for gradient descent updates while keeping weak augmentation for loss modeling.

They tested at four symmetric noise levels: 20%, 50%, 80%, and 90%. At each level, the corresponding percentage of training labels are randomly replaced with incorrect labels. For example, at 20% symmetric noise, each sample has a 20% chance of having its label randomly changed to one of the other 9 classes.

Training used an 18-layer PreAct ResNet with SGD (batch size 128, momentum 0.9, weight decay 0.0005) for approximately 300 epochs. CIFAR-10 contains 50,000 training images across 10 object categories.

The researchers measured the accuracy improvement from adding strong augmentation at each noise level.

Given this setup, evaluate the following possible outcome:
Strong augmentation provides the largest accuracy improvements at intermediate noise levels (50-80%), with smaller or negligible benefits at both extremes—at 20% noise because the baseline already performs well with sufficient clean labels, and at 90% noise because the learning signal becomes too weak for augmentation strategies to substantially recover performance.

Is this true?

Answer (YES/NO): NO